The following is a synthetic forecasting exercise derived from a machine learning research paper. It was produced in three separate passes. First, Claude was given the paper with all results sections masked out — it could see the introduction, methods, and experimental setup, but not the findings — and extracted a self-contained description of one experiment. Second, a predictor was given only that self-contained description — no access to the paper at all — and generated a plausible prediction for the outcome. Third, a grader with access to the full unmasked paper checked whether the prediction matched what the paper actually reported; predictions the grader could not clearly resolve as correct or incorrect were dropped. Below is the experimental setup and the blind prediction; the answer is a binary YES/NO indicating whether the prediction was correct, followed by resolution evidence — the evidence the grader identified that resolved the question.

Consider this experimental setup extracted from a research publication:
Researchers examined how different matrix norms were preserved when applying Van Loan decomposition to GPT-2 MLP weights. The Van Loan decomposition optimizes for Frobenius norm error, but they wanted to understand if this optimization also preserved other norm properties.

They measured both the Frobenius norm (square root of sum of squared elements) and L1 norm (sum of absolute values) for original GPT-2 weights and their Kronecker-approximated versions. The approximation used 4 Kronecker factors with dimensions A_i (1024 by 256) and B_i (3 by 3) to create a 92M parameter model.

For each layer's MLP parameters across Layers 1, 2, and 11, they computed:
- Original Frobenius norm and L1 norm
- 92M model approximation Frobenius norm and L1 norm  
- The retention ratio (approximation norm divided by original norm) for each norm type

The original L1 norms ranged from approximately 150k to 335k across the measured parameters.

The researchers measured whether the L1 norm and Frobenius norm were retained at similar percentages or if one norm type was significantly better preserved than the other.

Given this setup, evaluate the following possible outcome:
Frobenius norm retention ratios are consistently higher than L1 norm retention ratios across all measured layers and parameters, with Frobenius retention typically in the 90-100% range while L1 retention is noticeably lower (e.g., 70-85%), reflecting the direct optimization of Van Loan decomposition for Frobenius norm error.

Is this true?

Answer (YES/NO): NO